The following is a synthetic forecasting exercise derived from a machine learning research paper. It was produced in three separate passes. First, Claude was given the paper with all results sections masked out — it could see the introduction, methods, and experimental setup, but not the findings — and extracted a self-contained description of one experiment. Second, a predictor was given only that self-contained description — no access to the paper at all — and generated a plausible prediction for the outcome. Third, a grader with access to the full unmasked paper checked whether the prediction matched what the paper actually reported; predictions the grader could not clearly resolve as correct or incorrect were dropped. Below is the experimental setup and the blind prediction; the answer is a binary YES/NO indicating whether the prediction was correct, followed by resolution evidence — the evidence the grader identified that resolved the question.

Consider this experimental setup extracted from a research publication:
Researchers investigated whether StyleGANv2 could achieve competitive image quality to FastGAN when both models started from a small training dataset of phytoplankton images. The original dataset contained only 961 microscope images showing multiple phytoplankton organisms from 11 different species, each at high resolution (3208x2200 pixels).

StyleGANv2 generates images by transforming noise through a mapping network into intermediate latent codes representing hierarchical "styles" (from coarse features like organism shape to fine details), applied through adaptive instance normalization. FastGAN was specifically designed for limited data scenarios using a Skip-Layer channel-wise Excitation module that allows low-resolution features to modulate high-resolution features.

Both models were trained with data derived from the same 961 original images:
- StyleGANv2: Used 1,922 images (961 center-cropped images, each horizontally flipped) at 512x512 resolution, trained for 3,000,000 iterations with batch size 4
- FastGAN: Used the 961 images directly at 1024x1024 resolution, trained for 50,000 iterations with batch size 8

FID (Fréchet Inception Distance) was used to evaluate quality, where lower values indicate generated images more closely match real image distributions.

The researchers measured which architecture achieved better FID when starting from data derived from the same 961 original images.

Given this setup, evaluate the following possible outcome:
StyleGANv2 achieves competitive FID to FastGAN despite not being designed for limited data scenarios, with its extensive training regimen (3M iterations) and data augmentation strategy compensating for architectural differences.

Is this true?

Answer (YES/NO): NO